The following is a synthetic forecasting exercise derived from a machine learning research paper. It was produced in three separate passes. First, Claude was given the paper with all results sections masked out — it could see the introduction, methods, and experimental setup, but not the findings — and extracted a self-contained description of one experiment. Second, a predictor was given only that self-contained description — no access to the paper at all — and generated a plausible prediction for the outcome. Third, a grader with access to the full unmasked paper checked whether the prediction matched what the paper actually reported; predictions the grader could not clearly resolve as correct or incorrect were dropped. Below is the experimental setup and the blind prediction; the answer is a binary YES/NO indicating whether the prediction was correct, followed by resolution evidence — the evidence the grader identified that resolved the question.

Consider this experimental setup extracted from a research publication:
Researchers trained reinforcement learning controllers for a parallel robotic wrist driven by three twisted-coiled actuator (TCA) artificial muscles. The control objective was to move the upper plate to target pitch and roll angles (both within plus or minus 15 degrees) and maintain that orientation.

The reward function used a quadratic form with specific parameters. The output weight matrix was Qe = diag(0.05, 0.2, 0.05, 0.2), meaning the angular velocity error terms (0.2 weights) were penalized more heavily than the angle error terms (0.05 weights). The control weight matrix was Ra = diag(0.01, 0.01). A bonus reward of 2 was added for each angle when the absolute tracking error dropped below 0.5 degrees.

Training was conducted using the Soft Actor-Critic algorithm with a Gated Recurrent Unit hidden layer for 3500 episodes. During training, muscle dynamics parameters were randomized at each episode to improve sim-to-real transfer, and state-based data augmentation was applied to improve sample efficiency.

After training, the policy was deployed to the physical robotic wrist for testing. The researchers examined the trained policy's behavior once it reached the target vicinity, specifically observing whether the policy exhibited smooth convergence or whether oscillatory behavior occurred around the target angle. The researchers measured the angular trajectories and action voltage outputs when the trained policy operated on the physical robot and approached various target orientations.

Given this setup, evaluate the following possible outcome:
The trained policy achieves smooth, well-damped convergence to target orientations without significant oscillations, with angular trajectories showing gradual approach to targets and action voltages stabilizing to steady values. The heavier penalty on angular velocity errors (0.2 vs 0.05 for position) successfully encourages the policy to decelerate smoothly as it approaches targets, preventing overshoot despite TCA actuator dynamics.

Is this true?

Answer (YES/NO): NO